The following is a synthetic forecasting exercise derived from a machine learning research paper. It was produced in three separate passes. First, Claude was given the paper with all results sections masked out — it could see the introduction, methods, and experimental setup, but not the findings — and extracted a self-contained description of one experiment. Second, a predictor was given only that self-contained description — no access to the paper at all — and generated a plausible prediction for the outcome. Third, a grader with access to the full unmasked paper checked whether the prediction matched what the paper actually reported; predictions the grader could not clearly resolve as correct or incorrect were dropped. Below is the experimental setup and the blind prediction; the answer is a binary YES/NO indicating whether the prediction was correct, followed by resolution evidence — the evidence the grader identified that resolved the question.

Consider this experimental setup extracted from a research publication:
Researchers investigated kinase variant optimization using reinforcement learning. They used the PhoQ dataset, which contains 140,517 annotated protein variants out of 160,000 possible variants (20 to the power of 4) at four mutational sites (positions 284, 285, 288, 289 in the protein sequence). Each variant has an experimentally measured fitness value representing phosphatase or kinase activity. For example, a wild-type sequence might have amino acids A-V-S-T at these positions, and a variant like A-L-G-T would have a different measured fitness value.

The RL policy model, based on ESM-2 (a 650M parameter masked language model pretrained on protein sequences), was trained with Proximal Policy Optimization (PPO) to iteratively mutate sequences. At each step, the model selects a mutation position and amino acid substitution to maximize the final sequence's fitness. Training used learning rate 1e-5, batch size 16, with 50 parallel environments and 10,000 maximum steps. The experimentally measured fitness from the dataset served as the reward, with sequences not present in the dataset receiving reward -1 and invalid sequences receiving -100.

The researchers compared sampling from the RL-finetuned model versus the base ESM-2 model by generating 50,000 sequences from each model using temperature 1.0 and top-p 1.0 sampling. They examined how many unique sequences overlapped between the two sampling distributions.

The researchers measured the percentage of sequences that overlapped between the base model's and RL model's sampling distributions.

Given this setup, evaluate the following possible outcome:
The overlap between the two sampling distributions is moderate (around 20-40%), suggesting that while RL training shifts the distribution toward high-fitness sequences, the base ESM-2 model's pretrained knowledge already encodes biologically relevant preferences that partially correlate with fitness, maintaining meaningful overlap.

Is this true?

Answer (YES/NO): NO